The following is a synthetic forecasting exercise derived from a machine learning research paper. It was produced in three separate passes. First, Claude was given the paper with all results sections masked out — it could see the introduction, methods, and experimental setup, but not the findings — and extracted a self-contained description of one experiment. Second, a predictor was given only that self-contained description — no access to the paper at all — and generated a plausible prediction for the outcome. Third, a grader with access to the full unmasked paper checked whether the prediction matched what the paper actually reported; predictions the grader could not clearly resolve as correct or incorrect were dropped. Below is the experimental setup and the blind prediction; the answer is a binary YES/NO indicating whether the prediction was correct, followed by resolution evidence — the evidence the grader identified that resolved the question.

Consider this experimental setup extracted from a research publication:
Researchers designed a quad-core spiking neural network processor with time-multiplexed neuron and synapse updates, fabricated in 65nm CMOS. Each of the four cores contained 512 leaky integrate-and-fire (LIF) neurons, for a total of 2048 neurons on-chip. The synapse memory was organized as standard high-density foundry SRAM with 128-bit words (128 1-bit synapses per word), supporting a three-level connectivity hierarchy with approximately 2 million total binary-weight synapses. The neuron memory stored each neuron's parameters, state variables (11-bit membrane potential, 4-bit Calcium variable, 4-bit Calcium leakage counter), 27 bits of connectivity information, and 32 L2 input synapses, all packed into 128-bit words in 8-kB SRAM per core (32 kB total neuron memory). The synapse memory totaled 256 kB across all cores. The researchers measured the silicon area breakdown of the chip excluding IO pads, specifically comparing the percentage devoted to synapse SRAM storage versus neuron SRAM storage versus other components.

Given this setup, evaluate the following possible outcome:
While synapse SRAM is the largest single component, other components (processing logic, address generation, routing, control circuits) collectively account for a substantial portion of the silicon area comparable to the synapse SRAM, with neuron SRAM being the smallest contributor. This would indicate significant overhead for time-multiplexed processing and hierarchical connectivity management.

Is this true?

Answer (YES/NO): NO